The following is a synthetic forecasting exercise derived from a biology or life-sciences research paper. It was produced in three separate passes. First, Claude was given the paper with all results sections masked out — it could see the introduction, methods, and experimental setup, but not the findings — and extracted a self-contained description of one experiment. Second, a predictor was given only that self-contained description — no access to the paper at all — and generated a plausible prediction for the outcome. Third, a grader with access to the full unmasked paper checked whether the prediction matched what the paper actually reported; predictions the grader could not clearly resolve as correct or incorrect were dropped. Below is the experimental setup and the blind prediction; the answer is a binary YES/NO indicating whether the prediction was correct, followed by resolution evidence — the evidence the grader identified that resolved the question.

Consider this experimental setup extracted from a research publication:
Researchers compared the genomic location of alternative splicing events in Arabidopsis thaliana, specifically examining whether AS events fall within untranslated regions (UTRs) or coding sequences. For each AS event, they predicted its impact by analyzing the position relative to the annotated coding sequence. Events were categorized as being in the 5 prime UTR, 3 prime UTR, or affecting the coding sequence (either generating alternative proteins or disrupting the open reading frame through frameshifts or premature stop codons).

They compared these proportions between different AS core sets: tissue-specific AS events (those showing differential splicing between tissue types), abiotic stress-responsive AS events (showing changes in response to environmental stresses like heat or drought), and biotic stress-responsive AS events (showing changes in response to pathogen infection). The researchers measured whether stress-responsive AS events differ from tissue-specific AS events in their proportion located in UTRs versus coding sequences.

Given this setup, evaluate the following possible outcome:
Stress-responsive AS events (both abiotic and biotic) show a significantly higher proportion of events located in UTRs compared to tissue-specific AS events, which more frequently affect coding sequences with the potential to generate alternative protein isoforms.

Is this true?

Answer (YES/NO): NO